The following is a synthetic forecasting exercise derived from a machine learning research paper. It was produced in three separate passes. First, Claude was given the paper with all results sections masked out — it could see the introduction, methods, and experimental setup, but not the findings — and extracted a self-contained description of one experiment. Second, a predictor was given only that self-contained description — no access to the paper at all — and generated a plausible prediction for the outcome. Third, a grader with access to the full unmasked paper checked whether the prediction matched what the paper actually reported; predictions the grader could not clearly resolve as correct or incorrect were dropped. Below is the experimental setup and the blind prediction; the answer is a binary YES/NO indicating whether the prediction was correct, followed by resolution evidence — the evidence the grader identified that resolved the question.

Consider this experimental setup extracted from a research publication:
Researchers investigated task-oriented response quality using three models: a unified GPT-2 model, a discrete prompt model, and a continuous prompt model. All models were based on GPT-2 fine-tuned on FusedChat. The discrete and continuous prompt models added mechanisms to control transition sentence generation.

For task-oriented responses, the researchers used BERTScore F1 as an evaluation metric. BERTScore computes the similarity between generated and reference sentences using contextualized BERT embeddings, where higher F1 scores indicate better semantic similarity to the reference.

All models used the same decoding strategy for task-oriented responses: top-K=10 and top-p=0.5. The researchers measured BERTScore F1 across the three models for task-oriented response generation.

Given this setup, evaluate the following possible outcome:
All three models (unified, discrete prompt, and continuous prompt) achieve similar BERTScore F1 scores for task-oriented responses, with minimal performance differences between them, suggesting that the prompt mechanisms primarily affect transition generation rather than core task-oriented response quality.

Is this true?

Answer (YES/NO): YES